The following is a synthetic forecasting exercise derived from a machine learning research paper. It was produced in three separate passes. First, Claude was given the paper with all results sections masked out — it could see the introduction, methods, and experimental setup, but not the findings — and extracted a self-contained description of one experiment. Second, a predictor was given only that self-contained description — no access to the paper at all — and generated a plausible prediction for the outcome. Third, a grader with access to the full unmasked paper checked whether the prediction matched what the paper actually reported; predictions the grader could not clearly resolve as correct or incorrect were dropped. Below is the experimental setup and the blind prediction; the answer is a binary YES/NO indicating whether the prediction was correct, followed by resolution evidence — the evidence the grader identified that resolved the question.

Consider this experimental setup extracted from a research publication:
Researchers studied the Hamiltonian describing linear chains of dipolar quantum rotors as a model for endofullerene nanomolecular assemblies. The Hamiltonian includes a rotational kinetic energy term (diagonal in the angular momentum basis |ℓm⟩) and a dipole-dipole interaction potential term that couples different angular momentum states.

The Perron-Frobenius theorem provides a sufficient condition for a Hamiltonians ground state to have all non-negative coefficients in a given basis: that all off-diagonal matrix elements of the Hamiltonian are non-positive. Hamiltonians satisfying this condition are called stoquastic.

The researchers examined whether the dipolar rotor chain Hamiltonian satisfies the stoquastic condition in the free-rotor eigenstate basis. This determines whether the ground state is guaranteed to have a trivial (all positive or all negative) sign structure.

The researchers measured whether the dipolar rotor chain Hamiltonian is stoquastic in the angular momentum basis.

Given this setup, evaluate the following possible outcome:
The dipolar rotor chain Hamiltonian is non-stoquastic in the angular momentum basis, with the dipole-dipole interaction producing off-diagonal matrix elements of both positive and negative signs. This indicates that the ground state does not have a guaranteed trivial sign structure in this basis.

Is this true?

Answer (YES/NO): YES